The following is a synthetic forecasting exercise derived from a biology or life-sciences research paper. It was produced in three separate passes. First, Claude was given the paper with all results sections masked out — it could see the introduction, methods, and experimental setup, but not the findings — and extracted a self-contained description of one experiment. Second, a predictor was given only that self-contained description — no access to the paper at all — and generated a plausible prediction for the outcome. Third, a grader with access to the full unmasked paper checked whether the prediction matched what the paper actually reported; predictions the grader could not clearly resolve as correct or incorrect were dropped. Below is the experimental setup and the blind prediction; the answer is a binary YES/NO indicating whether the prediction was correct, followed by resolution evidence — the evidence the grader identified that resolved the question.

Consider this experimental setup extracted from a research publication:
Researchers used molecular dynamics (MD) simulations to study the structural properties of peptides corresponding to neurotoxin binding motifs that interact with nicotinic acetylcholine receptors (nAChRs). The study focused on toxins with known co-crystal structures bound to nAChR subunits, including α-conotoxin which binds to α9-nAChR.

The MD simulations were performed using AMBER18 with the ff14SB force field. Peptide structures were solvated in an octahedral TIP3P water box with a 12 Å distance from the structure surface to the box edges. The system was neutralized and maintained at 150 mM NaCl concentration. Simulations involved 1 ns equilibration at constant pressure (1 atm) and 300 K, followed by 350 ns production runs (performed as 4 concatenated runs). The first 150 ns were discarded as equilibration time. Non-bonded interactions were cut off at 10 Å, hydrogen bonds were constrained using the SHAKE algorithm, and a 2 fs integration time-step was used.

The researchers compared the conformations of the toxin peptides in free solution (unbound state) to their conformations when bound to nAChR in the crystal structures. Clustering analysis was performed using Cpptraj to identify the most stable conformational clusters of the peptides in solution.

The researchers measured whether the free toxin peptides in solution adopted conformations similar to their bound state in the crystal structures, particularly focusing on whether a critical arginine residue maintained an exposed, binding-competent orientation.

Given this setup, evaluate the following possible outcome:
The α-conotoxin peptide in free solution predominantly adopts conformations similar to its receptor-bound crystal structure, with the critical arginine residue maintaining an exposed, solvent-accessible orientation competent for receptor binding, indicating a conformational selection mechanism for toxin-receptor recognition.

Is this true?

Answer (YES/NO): YES